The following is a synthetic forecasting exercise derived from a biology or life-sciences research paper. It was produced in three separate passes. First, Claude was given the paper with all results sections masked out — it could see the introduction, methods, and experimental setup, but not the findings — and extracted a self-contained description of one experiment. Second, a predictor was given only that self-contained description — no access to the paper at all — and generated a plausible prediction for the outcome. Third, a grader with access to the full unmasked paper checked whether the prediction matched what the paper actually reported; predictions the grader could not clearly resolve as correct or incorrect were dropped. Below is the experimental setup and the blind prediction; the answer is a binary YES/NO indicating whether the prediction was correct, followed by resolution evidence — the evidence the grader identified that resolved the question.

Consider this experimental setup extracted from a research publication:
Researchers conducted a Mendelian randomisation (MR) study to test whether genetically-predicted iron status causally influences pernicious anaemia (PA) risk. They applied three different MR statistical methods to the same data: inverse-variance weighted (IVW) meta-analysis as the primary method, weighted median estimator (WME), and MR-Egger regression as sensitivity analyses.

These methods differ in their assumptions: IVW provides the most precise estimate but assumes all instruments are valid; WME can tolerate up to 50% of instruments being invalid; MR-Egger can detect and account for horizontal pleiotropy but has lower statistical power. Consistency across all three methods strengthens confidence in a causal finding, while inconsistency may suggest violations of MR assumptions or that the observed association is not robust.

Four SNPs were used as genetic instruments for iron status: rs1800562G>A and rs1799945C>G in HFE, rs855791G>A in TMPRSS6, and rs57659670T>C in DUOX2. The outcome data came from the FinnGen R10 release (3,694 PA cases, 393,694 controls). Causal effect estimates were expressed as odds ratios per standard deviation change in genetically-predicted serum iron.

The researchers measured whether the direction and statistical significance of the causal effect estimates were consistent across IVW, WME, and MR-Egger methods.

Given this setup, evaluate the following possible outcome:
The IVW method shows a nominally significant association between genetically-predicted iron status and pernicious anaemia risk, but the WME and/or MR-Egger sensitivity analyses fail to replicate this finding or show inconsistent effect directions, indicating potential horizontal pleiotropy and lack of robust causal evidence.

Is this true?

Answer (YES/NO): NO